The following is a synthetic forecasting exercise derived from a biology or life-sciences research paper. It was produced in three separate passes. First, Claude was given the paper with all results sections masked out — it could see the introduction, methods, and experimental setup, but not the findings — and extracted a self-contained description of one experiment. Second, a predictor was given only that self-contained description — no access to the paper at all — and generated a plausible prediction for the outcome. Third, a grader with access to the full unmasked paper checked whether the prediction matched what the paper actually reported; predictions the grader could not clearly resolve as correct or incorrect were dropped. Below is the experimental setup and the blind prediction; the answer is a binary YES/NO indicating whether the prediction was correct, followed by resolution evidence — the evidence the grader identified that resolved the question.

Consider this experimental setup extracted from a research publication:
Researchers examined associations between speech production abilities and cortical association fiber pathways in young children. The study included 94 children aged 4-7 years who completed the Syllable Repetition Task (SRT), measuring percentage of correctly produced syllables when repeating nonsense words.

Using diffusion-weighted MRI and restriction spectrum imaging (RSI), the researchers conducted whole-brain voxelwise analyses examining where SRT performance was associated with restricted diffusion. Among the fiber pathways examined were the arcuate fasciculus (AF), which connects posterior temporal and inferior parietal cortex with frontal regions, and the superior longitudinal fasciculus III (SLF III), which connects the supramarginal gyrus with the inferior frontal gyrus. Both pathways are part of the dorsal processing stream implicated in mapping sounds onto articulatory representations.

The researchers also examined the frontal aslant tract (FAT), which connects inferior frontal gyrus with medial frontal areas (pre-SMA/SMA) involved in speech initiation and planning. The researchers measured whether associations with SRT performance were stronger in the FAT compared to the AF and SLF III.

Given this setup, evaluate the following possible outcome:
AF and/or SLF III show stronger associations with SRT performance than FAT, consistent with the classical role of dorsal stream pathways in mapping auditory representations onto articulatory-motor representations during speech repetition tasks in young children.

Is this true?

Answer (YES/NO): NO